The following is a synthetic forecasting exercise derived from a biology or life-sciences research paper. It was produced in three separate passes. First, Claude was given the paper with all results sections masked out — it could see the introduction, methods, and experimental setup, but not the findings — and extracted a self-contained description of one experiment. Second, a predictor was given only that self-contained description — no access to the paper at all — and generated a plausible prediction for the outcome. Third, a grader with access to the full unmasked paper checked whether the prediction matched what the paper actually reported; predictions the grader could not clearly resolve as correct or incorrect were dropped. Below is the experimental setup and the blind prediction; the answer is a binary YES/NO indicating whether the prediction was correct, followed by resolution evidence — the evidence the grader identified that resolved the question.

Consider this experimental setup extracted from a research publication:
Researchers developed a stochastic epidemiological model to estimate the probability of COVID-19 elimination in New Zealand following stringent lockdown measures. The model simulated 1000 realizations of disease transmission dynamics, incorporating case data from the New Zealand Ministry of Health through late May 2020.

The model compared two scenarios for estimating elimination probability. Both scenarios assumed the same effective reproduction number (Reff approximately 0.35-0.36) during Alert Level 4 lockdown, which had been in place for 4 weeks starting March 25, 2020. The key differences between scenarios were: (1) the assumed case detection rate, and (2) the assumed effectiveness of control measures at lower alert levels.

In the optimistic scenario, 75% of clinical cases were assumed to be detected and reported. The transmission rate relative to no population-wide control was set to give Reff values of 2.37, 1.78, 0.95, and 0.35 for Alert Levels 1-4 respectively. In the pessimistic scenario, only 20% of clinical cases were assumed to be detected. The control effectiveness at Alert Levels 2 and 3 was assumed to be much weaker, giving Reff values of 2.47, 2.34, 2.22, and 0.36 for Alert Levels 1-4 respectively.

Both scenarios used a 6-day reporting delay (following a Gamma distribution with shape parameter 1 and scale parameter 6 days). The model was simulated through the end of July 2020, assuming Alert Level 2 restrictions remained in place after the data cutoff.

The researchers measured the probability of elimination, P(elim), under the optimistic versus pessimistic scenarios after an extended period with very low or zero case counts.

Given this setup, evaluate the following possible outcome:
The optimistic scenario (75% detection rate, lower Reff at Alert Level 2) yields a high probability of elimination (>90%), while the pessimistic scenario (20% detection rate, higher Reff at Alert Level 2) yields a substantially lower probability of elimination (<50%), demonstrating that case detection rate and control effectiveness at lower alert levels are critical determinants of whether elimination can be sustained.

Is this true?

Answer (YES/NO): NO